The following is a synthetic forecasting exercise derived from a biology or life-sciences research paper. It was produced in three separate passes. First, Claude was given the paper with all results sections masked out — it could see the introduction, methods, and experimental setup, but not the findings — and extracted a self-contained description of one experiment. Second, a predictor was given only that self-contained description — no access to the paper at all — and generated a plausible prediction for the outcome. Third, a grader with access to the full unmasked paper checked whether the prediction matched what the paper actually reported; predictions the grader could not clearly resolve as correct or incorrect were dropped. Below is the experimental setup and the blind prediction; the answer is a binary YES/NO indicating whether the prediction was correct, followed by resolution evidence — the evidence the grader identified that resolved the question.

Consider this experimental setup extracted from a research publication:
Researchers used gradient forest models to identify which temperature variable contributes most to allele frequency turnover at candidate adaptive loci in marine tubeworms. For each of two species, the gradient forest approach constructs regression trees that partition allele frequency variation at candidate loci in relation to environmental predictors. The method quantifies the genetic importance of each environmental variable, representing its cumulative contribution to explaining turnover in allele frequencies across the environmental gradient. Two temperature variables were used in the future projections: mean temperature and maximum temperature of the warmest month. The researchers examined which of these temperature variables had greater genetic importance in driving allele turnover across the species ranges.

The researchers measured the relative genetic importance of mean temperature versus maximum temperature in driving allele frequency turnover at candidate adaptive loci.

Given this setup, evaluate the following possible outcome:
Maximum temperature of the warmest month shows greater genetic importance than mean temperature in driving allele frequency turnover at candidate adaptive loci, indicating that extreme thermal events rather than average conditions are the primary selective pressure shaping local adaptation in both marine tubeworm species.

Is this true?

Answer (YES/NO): NO